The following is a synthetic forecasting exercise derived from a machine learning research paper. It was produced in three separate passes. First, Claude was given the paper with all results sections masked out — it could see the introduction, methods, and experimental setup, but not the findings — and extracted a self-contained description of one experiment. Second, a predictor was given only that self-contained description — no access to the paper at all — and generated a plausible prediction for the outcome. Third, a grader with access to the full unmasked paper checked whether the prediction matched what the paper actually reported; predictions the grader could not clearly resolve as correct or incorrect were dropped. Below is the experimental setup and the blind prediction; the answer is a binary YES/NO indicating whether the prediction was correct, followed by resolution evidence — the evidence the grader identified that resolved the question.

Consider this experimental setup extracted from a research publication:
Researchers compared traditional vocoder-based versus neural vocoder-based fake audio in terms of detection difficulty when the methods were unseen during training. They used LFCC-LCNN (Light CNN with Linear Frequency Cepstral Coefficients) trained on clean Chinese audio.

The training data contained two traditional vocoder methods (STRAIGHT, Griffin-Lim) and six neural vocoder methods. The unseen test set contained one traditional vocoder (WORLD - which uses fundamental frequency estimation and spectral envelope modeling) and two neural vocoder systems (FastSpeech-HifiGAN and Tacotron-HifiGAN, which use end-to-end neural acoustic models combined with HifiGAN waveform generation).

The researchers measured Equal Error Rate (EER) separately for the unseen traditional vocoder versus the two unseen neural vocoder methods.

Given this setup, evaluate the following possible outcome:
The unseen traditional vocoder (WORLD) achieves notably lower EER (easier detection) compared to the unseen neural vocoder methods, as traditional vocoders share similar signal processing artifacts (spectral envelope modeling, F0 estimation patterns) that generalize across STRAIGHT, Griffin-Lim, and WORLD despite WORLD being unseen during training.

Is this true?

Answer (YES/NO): NO